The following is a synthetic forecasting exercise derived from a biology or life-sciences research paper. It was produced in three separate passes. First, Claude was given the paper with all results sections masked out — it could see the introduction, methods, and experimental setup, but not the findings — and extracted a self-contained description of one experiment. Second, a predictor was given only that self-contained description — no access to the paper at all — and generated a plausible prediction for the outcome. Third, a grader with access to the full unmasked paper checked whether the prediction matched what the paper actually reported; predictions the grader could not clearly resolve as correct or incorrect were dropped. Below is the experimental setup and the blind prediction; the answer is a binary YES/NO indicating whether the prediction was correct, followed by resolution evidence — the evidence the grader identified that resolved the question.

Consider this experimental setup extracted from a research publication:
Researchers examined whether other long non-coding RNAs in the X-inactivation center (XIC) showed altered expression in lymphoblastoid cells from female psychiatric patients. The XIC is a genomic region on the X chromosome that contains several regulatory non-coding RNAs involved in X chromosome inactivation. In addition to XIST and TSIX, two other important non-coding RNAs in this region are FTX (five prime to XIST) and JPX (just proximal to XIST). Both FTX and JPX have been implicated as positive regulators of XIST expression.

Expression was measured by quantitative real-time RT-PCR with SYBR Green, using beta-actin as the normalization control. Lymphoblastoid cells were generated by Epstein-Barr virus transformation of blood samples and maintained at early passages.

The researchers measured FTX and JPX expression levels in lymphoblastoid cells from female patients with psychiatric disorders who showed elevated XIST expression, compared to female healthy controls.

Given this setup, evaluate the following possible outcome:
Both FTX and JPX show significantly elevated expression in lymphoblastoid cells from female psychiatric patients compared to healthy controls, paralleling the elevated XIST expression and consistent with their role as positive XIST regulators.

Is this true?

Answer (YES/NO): NO